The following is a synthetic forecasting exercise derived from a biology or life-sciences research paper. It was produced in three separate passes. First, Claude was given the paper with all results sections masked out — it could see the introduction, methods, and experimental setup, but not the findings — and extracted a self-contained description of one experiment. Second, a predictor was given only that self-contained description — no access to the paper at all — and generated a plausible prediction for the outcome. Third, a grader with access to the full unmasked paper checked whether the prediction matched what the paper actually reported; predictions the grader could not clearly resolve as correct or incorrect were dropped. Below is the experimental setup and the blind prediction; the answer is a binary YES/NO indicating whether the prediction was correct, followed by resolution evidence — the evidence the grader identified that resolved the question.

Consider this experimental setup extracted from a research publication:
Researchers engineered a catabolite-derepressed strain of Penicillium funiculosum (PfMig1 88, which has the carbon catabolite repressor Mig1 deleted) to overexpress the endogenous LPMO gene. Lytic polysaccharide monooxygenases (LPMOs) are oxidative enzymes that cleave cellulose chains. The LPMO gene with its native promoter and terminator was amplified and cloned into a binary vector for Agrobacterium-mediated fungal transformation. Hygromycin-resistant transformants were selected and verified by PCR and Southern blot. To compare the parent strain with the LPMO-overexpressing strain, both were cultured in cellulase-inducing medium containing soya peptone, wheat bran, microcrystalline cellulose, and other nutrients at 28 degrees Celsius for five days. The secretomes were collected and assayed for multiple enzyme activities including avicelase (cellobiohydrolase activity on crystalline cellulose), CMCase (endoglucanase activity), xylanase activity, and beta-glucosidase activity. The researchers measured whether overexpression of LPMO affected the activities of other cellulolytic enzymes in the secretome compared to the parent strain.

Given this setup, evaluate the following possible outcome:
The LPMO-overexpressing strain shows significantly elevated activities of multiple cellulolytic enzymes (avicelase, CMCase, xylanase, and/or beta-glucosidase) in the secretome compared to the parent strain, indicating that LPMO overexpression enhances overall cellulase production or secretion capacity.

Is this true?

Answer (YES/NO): NO